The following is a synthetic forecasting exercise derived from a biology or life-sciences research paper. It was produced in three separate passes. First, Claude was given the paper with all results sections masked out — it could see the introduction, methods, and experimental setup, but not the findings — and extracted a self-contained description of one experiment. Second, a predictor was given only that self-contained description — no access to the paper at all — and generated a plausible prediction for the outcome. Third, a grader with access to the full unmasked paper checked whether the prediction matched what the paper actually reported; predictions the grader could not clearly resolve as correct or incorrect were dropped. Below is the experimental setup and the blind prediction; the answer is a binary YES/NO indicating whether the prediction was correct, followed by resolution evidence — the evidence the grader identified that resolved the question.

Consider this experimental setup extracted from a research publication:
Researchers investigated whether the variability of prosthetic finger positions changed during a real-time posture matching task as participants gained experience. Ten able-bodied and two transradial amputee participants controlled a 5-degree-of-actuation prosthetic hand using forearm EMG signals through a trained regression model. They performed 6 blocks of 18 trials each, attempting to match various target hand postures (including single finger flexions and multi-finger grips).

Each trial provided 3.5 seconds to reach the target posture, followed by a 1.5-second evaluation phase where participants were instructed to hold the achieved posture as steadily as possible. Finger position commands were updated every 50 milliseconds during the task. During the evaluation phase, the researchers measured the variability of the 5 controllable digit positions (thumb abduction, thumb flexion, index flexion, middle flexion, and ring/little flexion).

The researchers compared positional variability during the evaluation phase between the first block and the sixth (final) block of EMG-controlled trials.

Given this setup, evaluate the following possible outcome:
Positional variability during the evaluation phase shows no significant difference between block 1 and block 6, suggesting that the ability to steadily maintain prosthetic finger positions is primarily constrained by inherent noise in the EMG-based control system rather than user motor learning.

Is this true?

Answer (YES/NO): NO